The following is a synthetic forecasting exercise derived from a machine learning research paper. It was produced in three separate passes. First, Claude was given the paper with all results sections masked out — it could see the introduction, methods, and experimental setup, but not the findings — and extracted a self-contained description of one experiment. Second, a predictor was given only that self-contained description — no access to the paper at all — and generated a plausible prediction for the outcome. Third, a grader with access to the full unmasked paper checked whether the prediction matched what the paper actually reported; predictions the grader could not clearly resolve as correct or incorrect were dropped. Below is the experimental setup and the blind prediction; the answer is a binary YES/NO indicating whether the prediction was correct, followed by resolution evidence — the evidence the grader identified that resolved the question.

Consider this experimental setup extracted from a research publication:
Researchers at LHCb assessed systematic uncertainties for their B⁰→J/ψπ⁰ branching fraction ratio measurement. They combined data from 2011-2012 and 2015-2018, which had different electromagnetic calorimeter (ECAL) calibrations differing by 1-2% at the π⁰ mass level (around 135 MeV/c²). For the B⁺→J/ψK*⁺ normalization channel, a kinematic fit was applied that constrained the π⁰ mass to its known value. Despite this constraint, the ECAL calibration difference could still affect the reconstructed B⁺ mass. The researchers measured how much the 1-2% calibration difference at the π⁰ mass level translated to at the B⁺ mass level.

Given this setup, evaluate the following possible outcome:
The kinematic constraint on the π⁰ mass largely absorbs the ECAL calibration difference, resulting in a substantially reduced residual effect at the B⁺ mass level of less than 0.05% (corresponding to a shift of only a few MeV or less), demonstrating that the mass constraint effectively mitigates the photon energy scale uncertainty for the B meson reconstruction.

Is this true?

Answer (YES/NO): NO